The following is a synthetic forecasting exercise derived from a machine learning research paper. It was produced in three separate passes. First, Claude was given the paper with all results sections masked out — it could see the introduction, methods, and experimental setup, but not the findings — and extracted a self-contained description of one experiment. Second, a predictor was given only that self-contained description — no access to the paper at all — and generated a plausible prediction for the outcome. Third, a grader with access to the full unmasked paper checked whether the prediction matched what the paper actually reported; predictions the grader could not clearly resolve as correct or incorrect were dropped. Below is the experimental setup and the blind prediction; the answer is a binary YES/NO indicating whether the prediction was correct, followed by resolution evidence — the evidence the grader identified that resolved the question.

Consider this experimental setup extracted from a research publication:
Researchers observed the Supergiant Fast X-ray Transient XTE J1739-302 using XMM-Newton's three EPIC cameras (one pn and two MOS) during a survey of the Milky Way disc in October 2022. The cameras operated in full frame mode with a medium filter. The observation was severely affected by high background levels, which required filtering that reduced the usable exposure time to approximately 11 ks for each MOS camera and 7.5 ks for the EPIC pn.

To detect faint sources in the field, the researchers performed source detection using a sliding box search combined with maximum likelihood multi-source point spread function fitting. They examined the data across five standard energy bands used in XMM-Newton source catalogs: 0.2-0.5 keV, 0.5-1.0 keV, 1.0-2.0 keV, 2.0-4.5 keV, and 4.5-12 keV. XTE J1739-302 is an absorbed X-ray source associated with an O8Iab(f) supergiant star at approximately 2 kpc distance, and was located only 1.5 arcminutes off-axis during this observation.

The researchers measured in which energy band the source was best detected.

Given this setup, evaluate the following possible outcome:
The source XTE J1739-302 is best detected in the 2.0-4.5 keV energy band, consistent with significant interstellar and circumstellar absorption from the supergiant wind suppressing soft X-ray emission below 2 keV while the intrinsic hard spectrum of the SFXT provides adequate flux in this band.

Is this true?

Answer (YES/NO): NO